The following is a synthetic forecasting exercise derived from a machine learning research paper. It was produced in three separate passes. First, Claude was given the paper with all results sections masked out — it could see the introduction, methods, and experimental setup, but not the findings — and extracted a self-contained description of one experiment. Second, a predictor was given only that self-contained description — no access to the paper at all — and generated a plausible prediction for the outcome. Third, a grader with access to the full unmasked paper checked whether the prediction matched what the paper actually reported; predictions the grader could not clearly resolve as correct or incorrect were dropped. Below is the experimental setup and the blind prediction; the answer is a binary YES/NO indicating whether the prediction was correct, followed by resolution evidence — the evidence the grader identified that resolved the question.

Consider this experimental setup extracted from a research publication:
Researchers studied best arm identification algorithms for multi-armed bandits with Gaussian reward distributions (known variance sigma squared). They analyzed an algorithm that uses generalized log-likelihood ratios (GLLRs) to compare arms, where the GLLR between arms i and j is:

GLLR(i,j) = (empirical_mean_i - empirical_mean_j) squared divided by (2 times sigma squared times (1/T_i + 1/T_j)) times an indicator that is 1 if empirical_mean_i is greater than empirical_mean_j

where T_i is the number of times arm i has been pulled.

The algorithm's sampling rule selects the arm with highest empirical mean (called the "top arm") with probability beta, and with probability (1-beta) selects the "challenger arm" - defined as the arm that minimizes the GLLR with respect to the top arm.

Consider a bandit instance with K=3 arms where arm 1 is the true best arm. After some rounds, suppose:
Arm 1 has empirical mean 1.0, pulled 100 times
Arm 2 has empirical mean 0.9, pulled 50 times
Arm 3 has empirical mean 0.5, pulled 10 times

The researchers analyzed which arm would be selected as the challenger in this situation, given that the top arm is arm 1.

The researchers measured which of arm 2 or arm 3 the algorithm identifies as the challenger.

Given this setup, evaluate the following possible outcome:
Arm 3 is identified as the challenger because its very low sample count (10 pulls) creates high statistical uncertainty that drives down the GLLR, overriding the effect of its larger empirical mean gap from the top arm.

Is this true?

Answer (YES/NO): NO